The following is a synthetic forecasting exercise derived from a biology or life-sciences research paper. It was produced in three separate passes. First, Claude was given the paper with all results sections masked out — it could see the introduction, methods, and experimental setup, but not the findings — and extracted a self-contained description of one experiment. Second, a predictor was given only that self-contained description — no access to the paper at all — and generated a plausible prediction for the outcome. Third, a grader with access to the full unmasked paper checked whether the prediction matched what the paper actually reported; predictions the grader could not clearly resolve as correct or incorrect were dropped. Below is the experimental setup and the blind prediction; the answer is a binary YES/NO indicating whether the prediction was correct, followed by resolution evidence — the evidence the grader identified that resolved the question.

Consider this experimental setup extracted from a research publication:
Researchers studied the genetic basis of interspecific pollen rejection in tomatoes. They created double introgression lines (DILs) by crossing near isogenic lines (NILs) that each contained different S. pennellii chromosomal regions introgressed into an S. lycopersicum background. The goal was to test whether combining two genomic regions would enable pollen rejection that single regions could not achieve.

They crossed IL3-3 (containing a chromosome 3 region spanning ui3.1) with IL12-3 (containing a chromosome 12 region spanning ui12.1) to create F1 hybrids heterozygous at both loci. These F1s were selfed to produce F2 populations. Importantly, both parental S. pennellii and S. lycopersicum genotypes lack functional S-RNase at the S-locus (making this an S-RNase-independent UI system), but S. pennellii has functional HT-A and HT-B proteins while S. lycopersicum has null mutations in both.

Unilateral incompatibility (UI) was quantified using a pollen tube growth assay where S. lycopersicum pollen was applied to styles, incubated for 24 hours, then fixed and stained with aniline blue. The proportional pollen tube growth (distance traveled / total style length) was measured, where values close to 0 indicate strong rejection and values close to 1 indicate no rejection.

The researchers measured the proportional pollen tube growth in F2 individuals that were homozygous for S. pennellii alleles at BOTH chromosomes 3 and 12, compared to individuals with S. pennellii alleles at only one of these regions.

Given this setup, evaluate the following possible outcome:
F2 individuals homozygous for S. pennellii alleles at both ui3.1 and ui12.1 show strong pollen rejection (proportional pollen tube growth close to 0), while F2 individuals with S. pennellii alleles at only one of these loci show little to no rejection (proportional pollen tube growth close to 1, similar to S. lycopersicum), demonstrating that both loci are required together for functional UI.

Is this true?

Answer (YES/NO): NO